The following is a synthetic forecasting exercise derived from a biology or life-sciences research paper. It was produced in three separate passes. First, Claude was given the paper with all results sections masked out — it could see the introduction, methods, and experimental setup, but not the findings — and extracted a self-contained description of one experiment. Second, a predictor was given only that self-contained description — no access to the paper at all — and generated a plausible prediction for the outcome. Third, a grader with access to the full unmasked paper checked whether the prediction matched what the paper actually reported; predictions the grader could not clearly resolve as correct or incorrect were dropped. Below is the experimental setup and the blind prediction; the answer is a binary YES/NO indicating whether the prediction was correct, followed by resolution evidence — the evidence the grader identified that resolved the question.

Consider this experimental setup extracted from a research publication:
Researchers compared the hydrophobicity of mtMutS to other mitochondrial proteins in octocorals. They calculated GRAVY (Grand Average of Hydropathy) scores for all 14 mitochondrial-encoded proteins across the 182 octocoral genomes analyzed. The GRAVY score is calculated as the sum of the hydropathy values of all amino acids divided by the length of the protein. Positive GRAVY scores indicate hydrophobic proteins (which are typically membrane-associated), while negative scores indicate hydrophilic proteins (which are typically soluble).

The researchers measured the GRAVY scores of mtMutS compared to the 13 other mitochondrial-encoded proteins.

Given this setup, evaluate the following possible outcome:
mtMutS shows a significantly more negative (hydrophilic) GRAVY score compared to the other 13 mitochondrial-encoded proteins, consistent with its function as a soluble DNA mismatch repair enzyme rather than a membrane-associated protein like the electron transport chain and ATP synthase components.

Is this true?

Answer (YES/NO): YES